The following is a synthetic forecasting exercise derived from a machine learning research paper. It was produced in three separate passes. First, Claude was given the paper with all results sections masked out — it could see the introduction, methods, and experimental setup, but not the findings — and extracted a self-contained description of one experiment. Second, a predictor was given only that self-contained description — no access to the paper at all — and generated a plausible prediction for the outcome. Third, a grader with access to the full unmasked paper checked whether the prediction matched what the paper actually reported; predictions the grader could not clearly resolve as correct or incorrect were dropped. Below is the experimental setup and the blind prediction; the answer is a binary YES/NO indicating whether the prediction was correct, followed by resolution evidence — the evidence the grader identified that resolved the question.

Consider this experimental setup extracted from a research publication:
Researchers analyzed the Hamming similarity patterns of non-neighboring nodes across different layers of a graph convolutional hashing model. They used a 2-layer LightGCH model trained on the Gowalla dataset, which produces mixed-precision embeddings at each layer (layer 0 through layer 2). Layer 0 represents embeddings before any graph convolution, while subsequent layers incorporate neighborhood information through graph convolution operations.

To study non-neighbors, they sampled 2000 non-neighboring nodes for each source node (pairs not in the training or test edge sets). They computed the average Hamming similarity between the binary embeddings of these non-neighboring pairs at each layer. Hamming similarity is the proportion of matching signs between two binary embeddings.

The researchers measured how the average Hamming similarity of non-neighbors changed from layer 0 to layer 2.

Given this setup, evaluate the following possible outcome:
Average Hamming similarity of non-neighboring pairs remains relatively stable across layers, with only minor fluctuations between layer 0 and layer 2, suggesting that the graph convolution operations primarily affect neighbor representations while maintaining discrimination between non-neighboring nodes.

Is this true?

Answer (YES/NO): NO